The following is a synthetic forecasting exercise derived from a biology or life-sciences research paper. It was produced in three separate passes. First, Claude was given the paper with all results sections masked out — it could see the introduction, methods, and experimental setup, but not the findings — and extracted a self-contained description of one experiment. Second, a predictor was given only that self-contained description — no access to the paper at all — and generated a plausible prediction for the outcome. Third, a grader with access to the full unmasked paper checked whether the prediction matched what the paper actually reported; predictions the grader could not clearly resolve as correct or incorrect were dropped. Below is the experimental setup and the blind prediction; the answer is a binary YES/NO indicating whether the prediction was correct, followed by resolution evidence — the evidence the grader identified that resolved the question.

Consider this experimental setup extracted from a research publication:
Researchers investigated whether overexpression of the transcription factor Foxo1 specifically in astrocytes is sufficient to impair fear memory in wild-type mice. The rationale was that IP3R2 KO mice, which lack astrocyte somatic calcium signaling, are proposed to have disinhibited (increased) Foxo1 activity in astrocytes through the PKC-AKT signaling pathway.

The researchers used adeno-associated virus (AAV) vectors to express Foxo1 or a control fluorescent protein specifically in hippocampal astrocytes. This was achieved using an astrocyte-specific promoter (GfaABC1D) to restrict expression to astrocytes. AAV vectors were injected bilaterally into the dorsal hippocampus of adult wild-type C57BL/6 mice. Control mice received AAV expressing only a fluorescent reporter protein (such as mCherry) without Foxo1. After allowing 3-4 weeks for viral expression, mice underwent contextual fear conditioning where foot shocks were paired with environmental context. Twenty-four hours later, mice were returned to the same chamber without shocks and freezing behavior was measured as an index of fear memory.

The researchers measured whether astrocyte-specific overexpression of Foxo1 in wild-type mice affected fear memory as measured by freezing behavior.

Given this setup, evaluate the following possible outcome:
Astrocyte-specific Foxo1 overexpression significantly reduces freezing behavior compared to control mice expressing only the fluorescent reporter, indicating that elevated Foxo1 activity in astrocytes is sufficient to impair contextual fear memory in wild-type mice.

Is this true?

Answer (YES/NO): NO